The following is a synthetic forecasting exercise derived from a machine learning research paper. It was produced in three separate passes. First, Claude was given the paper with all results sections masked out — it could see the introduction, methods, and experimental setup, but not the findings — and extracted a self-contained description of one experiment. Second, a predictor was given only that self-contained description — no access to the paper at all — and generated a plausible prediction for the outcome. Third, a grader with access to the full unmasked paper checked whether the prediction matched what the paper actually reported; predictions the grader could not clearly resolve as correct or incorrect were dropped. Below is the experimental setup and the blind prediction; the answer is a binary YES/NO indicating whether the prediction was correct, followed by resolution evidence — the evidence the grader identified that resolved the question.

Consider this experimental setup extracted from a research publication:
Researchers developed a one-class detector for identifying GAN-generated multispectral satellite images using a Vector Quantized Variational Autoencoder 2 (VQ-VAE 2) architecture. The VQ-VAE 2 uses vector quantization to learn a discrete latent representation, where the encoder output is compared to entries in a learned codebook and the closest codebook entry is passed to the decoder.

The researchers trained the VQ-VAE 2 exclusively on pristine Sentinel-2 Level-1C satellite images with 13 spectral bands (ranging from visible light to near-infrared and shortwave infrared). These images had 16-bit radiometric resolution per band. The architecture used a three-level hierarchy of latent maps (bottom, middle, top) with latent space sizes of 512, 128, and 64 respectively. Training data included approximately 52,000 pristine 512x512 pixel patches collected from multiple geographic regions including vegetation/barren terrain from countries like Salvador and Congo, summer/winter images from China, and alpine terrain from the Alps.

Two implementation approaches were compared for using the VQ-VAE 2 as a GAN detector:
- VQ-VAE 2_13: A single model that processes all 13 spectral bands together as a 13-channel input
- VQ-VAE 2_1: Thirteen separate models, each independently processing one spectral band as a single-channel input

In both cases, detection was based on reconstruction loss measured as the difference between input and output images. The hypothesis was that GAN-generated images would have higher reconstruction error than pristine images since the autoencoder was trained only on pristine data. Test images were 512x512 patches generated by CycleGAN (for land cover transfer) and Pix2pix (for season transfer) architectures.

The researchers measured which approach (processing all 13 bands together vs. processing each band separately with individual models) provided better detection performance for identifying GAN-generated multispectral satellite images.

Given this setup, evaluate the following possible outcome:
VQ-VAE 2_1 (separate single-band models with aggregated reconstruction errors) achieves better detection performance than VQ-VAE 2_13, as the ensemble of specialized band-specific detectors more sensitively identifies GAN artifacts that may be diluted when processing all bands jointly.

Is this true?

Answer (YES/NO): YES